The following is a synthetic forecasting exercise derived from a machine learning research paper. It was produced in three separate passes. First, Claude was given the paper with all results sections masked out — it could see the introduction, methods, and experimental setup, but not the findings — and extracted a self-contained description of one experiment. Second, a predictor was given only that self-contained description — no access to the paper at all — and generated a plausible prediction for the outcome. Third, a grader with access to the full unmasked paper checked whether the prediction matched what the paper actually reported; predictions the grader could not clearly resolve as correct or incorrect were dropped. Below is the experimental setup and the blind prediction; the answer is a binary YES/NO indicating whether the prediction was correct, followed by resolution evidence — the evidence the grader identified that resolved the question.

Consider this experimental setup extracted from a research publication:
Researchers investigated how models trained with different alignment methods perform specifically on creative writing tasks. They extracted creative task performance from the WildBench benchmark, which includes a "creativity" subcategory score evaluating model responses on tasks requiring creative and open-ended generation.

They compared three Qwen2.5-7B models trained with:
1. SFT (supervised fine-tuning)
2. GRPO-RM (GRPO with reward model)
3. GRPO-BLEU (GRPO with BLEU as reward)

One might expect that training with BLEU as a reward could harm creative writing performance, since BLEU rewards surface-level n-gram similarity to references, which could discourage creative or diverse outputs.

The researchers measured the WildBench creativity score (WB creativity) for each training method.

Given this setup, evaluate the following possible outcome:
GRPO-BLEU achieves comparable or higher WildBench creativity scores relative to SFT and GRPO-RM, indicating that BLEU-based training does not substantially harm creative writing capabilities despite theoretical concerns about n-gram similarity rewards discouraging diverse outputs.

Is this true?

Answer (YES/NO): YES